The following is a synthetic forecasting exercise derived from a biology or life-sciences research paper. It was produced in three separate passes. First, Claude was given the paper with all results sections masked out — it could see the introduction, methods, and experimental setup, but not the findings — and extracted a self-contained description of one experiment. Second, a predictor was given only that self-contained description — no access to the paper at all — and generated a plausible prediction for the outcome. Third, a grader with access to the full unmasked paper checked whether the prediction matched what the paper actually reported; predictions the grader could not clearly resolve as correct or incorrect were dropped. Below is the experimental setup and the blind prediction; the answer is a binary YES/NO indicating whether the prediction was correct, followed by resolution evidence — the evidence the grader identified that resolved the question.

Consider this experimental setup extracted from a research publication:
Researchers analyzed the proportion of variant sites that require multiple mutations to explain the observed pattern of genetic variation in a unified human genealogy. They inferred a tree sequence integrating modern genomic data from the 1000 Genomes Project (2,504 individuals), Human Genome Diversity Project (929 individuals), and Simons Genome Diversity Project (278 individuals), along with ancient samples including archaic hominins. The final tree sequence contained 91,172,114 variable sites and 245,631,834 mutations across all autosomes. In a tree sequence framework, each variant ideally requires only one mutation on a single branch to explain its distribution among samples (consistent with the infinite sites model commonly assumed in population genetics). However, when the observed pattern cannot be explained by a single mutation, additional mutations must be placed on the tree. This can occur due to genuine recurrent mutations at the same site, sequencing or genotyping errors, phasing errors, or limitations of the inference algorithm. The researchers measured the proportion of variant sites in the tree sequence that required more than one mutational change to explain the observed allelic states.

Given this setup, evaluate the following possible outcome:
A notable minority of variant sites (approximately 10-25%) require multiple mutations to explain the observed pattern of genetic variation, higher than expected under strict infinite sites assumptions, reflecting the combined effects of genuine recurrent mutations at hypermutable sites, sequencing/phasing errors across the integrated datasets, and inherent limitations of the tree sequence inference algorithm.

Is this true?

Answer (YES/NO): NO